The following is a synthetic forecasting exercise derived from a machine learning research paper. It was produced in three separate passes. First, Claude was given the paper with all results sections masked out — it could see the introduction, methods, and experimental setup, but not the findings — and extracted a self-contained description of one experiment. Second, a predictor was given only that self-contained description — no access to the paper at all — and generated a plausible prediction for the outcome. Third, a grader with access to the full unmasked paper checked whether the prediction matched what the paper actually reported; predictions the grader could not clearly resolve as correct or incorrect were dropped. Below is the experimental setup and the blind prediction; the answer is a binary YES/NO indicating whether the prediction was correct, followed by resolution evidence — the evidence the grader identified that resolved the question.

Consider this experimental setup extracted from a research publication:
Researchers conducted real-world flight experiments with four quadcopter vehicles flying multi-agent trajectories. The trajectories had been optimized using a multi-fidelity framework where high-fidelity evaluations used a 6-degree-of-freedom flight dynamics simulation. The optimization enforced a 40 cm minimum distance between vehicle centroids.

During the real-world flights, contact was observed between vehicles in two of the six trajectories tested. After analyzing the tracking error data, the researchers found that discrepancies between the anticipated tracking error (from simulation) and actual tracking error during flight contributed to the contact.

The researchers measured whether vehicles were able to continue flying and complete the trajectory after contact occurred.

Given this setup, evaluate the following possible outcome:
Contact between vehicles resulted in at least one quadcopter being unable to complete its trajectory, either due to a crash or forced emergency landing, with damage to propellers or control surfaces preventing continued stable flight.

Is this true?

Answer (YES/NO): NO